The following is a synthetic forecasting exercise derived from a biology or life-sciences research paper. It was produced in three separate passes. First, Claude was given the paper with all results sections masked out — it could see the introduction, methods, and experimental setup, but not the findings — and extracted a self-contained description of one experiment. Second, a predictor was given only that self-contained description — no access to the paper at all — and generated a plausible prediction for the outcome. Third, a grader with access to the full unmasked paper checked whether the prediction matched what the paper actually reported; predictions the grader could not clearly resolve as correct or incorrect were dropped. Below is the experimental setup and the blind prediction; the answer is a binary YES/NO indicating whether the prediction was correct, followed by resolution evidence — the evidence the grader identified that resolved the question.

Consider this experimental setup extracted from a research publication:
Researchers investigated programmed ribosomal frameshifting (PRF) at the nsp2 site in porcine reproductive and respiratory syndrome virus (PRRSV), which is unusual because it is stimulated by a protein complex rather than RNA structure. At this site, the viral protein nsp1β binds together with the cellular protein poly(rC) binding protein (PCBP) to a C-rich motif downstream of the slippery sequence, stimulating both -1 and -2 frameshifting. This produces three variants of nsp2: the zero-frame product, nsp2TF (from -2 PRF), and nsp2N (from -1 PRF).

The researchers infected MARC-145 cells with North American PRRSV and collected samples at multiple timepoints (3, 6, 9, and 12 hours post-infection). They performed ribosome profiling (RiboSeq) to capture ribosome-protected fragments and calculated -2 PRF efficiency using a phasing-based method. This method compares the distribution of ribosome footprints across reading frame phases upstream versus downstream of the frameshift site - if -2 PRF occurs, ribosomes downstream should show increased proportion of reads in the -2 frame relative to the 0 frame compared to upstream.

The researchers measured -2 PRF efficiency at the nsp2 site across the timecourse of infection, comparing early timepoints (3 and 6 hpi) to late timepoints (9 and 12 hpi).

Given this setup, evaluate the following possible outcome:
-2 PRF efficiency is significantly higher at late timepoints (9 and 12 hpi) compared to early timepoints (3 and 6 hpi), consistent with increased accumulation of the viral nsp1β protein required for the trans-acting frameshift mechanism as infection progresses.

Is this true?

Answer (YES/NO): YES